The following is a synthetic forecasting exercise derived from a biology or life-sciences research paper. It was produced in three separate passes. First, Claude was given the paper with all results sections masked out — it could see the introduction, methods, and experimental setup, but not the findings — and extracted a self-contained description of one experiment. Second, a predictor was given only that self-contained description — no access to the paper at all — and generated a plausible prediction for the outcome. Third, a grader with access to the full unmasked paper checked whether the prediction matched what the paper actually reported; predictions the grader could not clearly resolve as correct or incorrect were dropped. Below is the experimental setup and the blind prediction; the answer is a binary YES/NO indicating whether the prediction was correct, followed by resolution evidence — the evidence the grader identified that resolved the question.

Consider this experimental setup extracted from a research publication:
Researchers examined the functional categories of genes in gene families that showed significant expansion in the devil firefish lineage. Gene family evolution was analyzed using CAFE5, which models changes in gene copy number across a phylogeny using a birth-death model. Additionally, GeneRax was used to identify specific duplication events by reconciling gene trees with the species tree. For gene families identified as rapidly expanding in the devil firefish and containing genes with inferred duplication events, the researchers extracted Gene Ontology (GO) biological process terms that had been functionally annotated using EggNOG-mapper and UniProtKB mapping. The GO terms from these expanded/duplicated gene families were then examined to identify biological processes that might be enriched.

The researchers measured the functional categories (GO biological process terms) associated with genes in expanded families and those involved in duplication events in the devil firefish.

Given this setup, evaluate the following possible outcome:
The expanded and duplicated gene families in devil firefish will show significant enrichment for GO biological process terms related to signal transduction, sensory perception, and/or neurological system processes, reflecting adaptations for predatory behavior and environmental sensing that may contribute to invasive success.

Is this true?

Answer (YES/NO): NO